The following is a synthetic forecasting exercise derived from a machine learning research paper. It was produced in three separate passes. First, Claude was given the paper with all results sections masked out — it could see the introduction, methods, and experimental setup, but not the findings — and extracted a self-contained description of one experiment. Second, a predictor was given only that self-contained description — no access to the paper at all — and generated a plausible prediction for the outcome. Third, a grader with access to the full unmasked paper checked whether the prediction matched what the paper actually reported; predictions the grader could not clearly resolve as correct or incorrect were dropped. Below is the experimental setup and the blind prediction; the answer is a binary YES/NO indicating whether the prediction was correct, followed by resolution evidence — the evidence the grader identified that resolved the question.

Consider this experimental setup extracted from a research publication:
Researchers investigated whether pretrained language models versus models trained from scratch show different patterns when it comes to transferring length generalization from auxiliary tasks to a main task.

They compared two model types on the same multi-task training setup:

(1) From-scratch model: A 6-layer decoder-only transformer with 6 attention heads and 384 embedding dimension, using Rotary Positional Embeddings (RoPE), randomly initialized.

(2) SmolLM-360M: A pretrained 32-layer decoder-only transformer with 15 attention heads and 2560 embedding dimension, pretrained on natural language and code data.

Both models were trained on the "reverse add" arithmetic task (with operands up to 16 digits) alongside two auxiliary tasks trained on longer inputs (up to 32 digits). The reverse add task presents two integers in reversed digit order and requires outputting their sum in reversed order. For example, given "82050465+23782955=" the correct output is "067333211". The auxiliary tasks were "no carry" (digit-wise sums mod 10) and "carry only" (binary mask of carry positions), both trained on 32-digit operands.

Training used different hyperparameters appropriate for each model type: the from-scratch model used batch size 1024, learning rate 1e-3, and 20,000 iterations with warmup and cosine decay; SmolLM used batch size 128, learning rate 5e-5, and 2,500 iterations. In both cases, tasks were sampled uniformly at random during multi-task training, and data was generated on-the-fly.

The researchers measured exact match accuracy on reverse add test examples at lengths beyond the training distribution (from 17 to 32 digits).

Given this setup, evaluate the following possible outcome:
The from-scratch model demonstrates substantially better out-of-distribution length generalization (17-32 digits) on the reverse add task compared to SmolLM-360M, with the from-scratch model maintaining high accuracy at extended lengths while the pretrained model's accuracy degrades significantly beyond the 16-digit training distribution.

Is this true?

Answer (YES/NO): NO